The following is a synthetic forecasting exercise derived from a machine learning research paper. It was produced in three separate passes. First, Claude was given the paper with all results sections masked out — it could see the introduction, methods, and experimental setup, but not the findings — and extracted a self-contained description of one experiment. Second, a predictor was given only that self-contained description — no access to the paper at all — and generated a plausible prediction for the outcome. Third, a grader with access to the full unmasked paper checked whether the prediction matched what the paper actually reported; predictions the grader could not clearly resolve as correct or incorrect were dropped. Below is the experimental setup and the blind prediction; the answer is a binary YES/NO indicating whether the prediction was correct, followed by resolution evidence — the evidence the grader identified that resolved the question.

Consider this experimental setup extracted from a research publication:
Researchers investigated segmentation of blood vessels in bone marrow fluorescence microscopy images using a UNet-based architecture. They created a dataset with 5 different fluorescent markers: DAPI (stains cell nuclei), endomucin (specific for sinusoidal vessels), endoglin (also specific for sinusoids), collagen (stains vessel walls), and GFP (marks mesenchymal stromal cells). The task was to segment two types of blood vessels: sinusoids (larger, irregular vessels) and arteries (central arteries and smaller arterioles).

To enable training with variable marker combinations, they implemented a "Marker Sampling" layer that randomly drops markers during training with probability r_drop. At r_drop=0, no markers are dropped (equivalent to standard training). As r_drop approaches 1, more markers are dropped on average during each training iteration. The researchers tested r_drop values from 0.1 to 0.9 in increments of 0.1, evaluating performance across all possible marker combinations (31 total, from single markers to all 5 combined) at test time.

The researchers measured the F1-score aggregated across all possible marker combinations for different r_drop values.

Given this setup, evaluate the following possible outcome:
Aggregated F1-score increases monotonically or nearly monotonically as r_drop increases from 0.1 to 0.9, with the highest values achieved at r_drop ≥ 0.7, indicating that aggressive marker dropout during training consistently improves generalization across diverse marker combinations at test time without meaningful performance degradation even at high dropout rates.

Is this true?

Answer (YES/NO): NO